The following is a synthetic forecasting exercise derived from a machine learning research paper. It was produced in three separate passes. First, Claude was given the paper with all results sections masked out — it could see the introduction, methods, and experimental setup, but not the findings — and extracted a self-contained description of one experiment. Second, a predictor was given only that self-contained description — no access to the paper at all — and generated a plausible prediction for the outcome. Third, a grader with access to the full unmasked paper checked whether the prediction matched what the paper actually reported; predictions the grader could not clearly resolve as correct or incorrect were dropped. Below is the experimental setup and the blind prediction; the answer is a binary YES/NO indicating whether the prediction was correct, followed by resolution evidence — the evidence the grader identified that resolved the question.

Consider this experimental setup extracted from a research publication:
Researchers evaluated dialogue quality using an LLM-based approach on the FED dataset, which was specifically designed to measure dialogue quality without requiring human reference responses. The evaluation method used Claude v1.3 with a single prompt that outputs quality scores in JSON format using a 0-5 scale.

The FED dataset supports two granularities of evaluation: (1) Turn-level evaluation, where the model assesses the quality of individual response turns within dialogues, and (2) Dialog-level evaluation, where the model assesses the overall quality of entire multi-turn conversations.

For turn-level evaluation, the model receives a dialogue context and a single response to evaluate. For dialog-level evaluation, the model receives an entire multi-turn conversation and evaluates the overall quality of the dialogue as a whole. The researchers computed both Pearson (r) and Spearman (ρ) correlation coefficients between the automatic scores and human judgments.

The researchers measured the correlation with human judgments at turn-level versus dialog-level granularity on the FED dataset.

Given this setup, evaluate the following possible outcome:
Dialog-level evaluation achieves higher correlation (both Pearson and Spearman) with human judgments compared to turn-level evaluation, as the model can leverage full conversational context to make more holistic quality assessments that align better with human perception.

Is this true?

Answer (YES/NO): YES